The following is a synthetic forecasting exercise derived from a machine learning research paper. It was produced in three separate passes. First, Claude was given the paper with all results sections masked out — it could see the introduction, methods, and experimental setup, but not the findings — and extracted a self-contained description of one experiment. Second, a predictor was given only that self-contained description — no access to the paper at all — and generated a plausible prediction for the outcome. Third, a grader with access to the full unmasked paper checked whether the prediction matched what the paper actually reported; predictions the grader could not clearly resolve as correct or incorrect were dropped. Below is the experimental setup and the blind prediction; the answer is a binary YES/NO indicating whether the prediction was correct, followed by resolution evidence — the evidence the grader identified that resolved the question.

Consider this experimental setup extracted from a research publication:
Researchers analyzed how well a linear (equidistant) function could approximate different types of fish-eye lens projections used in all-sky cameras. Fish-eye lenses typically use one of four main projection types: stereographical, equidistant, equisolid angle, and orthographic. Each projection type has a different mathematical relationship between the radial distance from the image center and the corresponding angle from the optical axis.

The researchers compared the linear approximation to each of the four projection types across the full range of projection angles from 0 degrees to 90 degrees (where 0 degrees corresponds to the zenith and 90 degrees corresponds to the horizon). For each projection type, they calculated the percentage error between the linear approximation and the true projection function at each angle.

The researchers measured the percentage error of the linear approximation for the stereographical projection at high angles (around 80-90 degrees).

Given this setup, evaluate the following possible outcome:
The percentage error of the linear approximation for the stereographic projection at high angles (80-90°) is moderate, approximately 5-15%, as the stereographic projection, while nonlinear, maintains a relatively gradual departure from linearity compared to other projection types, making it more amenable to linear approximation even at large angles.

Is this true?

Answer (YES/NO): NO